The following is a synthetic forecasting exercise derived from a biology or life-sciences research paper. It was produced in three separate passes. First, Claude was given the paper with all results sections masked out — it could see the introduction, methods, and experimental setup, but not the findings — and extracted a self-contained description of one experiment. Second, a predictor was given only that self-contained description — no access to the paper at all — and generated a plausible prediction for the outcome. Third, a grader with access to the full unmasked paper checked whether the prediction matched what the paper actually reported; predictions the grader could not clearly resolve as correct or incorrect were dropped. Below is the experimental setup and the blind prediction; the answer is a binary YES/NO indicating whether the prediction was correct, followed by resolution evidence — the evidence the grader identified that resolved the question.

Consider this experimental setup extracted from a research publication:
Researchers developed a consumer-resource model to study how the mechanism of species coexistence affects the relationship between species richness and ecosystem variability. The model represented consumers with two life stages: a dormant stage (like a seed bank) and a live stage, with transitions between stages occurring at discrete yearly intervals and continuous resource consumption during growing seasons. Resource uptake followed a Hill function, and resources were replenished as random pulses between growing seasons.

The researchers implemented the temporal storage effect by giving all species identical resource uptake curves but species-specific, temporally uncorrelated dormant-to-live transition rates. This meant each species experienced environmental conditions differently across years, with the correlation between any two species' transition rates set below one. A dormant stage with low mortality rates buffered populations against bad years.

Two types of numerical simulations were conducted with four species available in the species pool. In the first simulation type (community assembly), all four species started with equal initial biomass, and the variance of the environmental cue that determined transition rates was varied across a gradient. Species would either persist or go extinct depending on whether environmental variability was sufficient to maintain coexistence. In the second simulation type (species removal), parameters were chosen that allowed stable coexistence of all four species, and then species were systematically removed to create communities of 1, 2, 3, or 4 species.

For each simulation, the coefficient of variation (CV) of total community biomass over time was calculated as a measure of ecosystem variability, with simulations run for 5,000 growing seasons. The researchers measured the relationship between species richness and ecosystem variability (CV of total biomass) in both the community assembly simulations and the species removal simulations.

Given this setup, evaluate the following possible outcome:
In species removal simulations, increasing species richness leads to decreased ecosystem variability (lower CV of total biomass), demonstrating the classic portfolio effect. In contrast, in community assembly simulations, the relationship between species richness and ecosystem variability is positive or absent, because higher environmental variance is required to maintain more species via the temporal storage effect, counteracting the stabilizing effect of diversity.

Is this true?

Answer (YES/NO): YES